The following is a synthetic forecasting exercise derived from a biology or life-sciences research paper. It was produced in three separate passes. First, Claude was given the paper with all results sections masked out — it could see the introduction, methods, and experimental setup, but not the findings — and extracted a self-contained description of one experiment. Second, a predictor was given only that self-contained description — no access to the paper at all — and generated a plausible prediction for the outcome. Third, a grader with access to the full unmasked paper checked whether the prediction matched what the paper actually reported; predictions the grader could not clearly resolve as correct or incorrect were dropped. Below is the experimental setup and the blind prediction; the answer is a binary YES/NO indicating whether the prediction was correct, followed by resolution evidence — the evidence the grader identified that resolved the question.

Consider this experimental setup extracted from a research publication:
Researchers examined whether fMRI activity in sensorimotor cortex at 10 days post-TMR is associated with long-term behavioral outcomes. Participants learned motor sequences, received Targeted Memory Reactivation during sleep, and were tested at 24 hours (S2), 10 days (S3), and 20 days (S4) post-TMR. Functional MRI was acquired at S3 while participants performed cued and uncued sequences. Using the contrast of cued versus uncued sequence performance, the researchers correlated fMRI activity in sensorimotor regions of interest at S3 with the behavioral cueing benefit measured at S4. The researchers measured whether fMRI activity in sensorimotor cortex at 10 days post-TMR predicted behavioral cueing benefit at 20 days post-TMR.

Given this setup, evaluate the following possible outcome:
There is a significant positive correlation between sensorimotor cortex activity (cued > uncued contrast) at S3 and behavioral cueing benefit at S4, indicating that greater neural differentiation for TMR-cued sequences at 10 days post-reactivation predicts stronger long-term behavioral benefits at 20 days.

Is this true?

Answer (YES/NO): YES